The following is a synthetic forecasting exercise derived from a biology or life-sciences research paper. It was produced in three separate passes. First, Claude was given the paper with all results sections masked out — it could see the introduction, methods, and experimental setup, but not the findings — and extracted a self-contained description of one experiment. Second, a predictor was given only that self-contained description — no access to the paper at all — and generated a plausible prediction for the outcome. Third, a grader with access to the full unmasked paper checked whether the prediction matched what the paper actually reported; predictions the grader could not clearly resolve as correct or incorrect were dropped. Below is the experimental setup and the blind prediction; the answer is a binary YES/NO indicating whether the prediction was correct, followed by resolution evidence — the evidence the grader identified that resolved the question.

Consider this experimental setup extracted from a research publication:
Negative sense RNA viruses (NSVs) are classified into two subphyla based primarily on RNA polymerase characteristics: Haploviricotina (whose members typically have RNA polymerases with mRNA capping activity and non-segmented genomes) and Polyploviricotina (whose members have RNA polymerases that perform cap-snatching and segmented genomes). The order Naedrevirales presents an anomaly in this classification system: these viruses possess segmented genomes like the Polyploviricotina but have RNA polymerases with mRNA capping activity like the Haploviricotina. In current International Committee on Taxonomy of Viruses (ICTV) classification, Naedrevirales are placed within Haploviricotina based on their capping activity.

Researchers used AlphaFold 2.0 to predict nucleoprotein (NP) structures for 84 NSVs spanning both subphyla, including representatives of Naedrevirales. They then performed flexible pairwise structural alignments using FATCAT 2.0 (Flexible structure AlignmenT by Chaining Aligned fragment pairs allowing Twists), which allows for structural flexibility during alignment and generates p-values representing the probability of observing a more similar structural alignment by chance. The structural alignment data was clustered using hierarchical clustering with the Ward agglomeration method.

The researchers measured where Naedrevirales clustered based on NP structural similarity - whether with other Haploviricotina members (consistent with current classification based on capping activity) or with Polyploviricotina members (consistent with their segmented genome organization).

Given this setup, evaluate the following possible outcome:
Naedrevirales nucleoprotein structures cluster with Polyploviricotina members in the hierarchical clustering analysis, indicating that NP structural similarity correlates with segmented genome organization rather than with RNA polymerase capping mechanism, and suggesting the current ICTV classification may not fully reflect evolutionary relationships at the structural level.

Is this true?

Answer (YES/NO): YES